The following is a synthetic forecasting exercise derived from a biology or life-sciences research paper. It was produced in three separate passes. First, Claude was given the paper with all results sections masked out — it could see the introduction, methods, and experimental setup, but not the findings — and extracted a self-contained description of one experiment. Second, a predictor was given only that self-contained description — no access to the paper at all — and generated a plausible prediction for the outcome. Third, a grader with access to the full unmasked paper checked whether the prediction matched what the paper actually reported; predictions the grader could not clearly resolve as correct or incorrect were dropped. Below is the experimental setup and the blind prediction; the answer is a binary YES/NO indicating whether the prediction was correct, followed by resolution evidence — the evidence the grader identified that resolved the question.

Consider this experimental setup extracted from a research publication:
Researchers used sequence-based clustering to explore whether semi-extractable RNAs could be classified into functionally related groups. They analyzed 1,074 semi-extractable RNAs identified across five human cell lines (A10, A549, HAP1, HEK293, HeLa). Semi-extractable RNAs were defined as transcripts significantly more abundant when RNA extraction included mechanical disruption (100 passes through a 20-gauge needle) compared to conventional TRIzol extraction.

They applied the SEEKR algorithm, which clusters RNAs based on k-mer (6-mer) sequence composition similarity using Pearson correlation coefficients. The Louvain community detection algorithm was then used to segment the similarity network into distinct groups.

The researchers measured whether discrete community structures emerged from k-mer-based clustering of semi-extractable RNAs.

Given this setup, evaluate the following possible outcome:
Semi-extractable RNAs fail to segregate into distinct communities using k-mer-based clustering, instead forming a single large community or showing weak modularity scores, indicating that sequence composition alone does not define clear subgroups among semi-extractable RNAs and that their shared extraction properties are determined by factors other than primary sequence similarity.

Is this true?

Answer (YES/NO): NO